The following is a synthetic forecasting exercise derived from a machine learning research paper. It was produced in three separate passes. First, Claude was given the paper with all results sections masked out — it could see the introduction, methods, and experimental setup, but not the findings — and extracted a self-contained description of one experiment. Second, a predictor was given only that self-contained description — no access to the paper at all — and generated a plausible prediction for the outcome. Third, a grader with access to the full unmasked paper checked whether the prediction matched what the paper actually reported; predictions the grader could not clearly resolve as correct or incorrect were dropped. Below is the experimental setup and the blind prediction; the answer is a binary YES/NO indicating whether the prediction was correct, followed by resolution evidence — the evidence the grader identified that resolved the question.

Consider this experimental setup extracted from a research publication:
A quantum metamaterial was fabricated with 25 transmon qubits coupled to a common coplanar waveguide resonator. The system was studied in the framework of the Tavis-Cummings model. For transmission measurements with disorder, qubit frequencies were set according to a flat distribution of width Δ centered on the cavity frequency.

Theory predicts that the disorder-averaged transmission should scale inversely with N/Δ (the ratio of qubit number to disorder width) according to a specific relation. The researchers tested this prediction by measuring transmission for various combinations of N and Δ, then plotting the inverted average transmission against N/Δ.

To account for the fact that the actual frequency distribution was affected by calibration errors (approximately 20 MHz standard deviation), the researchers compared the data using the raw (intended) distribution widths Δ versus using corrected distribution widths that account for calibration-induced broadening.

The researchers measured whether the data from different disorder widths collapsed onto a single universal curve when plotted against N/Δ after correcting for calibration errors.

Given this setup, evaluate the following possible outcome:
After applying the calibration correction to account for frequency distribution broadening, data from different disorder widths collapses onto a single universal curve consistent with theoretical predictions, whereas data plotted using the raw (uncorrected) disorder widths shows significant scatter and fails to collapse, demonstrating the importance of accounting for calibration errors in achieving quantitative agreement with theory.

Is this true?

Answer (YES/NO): YES